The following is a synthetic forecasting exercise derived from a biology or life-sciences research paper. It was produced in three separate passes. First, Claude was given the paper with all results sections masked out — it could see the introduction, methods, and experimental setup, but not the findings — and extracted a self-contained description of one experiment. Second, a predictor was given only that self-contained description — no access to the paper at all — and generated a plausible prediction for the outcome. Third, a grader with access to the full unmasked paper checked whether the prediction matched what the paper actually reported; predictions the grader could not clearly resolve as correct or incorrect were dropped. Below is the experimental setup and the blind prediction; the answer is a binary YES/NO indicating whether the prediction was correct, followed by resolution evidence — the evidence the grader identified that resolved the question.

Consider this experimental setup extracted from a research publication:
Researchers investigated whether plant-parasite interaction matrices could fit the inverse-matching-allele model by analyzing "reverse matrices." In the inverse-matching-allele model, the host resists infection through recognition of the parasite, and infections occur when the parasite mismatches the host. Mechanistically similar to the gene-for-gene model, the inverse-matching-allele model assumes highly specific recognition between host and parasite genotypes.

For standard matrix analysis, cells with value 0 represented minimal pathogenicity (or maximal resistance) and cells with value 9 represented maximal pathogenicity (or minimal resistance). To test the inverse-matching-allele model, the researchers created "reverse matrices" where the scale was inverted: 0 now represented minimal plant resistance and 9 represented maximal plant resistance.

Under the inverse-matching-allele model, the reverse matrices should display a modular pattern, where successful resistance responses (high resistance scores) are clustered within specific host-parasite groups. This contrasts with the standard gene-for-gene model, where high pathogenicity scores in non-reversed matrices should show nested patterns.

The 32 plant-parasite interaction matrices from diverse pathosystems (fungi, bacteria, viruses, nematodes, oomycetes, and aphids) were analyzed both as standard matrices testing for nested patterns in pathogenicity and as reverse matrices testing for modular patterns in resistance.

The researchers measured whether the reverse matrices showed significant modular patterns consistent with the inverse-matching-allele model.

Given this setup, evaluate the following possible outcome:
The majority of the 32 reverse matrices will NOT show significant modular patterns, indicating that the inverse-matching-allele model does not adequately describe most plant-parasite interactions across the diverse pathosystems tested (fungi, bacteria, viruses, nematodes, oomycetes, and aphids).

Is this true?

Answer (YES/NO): YES